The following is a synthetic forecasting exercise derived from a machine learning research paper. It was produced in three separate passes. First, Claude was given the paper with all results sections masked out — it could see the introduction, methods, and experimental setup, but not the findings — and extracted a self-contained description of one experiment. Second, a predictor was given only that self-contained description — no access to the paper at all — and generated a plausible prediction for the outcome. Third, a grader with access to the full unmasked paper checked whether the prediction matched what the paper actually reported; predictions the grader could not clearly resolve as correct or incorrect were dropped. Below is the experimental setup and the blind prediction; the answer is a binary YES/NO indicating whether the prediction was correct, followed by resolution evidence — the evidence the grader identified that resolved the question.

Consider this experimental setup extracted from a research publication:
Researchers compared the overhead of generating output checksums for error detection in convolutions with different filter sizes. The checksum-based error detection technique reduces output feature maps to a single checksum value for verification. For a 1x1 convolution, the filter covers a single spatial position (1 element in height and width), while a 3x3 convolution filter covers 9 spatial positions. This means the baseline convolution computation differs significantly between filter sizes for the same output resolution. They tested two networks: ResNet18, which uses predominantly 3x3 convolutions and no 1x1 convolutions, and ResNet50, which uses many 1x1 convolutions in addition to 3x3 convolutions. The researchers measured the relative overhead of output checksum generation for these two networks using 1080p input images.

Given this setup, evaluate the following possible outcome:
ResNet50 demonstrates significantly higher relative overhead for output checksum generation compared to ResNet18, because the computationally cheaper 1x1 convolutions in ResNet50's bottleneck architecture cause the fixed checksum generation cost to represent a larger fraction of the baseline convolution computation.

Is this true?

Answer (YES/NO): YES